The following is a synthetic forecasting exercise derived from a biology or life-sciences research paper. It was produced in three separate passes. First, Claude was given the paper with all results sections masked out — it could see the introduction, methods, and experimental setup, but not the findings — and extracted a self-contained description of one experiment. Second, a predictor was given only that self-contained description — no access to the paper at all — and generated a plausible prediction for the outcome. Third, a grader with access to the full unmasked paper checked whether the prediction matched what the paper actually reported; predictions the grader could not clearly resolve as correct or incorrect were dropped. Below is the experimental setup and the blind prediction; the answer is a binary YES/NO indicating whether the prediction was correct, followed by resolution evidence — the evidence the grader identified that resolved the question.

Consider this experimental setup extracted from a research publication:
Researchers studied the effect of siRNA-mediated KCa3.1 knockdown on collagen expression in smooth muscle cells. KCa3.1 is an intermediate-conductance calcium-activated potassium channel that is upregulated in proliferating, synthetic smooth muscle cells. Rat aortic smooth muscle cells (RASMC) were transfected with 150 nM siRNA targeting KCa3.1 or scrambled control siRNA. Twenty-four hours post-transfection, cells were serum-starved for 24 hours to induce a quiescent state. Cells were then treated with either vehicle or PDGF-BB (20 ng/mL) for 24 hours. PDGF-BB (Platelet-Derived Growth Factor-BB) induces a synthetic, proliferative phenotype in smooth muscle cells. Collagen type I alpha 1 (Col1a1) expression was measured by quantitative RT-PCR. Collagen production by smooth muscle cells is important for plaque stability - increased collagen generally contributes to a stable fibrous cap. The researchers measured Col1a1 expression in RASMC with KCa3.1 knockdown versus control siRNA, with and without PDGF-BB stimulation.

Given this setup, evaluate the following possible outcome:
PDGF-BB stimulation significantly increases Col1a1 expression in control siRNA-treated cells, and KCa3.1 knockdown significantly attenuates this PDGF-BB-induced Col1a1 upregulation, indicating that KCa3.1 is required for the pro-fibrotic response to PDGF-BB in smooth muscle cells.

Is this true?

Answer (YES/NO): NO